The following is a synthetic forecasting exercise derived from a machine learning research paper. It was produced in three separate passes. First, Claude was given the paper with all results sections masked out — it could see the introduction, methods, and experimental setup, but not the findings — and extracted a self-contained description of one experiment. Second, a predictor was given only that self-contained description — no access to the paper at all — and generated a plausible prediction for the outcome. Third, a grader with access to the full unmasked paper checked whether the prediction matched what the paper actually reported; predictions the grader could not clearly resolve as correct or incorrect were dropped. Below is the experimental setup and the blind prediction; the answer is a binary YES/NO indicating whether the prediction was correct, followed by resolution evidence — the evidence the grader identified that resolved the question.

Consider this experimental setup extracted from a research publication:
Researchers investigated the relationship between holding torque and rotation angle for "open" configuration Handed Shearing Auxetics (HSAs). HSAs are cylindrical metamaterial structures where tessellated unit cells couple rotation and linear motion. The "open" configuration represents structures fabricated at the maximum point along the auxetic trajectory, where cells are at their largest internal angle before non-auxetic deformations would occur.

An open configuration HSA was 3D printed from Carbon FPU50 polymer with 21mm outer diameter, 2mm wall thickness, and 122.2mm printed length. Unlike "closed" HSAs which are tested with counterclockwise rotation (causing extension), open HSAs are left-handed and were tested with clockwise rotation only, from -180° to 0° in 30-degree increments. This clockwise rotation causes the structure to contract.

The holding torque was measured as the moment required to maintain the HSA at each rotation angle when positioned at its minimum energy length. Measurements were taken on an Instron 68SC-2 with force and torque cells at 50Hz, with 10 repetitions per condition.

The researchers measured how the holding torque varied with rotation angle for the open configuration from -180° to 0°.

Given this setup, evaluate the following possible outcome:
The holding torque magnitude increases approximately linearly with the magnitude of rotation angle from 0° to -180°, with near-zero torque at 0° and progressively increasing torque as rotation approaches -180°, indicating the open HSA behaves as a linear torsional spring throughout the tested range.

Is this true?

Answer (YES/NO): NO